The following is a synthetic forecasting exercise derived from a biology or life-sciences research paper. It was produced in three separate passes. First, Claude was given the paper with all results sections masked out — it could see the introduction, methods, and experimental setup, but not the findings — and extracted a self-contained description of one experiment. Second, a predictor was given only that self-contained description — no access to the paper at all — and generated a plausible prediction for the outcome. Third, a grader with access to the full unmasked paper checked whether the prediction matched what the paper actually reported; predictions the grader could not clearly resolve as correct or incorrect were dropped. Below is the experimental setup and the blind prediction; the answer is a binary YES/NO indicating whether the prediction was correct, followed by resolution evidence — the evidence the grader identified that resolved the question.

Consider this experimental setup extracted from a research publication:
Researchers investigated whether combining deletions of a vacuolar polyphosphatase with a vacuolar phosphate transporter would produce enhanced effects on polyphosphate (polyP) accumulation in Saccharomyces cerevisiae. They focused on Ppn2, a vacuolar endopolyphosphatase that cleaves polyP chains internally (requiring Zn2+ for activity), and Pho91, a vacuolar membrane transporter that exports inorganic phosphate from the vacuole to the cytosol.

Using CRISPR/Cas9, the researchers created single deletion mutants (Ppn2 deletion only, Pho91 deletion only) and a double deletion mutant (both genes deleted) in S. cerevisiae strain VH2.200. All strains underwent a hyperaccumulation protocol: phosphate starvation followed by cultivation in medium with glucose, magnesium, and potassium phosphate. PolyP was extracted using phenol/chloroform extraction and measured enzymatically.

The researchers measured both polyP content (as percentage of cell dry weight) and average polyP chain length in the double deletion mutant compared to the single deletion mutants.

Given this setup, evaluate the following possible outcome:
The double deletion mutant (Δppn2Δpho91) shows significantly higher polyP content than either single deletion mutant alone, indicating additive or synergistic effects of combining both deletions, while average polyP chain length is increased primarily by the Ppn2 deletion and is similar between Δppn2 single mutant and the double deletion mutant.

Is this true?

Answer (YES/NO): NO